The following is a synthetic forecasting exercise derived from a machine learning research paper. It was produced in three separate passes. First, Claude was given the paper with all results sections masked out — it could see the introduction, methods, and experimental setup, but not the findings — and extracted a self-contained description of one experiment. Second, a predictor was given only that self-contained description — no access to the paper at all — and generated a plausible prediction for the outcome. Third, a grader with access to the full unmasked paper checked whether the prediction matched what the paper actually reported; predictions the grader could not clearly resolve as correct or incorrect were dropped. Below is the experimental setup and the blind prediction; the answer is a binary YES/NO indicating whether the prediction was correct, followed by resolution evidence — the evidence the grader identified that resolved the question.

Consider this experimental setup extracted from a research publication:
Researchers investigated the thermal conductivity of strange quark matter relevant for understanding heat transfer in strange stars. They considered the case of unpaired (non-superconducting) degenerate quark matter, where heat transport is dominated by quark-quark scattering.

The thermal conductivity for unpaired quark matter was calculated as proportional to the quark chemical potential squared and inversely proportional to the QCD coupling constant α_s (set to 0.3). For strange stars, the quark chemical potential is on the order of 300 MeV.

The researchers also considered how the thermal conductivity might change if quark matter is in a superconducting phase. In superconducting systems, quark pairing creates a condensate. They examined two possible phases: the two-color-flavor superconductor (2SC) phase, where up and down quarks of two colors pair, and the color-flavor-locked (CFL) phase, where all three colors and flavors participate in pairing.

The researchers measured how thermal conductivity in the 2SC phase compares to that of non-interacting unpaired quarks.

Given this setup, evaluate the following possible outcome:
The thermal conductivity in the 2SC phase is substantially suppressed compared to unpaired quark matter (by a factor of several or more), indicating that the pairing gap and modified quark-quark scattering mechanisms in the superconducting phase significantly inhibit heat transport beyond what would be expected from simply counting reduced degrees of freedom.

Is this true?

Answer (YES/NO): NO